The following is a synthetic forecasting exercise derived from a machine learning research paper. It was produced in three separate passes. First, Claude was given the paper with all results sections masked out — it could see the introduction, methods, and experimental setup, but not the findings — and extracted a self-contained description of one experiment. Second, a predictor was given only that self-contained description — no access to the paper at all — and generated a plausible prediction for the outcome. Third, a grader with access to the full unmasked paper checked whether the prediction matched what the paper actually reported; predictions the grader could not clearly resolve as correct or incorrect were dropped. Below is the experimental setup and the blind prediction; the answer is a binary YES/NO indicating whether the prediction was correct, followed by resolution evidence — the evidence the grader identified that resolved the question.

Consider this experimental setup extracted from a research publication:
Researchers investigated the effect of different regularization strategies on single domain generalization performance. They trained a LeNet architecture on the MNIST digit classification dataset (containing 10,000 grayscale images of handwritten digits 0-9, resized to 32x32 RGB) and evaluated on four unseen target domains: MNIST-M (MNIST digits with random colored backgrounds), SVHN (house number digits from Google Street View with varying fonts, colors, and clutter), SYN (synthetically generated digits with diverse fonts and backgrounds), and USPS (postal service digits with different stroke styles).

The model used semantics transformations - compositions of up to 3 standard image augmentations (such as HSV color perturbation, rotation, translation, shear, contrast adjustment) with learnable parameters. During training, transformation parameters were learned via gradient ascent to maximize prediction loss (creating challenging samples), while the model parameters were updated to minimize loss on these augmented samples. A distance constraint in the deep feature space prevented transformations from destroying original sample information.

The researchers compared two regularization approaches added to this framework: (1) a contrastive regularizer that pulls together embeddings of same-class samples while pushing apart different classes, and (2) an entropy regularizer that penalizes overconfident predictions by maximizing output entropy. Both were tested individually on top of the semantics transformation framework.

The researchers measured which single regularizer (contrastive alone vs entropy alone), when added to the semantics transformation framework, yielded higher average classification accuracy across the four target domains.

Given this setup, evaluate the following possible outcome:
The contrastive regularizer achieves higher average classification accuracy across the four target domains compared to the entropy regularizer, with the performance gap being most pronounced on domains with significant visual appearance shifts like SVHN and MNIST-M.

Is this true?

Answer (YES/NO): NO